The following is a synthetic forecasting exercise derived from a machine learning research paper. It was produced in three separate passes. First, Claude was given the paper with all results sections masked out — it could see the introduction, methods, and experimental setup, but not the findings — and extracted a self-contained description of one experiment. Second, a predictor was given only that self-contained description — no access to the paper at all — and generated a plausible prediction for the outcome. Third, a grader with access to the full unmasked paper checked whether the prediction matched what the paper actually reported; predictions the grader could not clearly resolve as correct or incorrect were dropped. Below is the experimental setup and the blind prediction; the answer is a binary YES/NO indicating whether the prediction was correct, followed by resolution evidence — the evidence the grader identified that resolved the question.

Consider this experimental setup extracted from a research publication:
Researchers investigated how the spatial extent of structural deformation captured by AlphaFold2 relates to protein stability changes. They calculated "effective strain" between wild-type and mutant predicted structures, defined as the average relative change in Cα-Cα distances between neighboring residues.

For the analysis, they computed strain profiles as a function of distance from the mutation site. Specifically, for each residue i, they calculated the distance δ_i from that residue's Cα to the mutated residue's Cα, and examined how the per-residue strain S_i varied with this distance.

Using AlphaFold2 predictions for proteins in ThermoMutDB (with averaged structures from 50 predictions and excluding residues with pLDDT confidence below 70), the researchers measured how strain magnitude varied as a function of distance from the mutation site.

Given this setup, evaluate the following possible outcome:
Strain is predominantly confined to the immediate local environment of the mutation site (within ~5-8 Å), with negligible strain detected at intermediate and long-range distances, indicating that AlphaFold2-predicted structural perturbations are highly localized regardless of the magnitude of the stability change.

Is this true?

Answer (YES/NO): NO